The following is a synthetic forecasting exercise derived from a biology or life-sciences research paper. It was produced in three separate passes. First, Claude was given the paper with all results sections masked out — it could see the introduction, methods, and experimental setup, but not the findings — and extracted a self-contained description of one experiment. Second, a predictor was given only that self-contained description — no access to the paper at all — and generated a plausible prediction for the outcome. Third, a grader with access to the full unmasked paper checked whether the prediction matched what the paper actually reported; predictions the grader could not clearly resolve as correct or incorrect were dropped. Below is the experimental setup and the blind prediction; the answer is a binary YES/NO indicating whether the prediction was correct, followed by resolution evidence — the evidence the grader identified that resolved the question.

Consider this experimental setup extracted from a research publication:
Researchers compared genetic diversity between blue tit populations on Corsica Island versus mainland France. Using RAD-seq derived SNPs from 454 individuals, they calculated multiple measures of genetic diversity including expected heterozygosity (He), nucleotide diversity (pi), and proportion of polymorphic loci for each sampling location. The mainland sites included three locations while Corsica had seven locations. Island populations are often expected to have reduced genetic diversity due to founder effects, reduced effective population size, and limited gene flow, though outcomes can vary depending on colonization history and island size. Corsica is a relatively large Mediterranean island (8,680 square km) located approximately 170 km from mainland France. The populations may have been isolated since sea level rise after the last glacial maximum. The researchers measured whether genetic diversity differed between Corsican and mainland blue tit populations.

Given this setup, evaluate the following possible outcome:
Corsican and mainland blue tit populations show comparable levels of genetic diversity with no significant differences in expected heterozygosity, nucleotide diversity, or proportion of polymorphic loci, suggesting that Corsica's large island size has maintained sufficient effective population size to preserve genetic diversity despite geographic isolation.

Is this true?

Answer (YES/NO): NO